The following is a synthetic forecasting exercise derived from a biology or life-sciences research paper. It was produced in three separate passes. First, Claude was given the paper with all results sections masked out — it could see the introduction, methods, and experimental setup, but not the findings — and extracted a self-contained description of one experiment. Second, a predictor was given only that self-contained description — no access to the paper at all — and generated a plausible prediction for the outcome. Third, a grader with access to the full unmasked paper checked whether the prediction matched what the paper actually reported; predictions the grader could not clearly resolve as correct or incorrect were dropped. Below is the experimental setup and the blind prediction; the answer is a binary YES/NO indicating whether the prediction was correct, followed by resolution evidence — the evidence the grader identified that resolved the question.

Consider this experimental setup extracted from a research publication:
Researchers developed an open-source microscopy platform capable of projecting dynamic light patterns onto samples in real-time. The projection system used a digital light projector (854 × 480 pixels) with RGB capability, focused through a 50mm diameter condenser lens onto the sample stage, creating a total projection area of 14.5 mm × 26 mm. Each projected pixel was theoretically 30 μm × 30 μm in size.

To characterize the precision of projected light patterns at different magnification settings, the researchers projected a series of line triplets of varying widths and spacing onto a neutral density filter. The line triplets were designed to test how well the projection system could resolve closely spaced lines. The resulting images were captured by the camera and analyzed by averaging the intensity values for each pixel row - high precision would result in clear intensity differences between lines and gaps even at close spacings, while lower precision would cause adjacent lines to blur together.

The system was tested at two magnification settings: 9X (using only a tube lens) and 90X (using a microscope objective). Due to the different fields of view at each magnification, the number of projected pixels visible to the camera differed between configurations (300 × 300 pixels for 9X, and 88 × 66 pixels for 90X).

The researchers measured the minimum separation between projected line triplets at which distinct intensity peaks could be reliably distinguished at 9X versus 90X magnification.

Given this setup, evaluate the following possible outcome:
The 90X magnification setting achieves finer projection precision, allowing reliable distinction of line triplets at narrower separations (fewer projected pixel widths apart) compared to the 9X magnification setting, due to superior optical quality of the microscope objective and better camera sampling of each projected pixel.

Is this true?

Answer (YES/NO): YES